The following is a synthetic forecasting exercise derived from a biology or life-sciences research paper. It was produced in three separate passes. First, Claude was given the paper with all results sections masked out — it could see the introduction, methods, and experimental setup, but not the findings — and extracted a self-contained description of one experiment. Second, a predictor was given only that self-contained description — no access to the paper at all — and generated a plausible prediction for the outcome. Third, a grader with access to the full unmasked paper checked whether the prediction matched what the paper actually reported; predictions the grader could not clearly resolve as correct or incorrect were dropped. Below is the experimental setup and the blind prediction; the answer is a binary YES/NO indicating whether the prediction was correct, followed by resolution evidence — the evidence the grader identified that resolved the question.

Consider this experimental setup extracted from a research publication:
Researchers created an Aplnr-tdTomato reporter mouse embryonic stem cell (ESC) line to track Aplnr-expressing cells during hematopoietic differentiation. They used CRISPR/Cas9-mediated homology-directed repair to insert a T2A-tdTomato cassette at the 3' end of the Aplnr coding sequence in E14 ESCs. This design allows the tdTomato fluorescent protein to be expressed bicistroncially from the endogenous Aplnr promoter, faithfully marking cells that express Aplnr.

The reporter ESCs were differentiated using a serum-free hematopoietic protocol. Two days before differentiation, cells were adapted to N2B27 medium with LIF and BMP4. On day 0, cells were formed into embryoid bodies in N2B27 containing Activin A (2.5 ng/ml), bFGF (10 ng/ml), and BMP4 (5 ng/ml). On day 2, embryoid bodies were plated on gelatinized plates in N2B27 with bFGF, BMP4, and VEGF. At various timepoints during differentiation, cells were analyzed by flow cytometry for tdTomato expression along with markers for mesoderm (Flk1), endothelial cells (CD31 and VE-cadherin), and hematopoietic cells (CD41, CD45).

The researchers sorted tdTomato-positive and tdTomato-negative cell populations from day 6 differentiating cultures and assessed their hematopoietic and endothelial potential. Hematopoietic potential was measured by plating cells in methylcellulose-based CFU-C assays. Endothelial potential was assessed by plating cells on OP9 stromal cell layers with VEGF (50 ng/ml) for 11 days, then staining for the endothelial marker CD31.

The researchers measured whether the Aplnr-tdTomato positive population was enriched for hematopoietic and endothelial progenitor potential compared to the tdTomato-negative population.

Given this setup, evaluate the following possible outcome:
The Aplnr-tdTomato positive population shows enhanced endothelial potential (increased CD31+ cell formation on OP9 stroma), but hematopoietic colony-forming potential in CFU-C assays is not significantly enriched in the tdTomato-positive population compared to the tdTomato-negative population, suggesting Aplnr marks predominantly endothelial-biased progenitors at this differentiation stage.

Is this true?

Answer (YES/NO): NO